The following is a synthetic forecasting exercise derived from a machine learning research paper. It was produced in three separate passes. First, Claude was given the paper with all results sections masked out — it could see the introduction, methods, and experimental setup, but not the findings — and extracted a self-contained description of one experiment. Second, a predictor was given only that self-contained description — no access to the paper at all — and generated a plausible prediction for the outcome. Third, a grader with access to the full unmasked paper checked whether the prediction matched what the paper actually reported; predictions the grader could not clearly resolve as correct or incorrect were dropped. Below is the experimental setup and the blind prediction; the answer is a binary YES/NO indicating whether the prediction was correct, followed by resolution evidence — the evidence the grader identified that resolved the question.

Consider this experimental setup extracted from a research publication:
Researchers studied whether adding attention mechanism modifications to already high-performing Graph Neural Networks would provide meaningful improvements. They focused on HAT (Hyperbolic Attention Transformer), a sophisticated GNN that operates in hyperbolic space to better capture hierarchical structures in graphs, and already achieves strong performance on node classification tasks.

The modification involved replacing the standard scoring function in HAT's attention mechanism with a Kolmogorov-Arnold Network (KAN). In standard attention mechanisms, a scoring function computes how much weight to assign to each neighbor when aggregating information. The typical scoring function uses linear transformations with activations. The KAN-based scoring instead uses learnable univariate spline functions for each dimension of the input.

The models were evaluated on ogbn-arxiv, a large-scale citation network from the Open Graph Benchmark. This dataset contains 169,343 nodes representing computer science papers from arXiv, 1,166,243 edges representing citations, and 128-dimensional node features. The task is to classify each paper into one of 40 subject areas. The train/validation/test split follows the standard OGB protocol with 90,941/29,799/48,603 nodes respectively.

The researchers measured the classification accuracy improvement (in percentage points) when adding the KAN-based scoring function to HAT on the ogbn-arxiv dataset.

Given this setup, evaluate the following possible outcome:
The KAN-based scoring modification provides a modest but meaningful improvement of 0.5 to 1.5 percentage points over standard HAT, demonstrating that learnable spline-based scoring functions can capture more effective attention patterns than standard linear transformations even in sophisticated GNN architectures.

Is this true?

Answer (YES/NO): NO